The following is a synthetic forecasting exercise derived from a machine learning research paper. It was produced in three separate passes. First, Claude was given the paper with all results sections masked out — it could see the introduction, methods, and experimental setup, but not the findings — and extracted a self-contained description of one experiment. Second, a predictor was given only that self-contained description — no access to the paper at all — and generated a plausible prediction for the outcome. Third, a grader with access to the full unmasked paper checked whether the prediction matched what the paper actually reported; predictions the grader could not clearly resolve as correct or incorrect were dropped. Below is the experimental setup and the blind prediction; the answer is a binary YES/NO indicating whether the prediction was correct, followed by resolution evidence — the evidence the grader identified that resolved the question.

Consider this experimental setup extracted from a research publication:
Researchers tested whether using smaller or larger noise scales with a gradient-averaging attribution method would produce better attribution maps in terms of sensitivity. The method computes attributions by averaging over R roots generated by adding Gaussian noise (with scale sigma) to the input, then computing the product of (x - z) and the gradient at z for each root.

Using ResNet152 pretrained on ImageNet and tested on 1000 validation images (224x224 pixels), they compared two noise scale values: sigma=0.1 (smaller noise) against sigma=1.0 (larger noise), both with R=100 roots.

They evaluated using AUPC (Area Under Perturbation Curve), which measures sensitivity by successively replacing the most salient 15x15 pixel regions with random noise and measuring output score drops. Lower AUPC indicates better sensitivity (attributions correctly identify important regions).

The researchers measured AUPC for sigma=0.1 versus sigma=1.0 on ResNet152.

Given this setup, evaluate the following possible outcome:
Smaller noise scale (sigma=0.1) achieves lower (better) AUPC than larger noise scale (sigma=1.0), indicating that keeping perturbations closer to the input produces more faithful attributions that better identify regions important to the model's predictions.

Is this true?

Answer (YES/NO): YES